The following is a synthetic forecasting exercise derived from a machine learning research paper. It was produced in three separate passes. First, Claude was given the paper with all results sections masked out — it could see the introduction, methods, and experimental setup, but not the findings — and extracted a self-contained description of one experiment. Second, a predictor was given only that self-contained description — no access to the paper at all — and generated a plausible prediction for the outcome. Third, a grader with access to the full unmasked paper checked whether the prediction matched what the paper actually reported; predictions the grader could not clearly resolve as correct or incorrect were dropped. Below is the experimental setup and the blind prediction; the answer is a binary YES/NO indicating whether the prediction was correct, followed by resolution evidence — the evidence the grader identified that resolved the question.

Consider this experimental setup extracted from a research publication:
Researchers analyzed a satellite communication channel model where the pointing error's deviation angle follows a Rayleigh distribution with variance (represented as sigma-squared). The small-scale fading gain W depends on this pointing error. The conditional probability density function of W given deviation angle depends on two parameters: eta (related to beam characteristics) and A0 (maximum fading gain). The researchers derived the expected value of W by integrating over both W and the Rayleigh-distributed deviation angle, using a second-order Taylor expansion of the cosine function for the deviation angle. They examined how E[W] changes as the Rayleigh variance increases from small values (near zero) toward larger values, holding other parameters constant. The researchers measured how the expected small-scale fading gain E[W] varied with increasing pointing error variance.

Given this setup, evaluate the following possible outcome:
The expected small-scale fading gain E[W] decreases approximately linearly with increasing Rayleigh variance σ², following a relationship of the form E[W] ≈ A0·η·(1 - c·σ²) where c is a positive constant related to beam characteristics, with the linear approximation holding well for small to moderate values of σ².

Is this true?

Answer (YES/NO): NO